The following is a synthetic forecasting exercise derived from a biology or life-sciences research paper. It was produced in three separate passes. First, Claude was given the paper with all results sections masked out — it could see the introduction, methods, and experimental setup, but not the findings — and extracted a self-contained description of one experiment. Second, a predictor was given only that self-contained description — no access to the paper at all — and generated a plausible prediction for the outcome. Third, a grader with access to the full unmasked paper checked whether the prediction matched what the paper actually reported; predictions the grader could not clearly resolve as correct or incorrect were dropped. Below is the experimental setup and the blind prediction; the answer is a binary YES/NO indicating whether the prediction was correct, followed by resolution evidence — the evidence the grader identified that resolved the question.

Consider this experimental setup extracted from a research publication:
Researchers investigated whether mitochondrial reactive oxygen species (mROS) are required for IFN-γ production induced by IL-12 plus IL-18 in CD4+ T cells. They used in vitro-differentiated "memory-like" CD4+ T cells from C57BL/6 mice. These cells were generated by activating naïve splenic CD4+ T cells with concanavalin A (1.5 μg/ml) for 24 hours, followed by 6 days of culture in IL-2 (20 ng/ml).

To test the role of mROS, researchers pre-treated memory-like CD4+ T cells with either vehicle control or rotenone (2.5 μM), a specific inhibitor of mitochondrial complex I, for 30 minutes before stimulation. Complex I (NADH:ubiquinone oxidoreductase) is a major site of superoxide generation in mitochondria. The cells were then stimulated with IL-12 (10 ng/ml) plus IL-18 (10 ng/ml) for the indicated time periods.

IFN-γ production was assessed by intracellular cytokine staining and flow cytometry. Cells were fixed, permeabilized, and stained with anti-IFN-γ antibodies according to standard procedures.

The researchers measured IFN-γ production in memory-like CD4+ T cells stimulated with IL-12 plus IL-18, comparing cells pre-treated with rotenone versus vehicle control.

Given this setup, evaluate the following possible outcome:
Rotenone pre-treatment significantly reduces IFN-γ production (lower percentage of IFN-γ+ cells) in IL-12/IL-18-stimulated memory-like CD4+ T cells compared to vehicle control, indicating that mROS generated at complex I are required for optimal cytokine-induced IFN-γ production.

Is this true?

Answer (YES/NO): YES